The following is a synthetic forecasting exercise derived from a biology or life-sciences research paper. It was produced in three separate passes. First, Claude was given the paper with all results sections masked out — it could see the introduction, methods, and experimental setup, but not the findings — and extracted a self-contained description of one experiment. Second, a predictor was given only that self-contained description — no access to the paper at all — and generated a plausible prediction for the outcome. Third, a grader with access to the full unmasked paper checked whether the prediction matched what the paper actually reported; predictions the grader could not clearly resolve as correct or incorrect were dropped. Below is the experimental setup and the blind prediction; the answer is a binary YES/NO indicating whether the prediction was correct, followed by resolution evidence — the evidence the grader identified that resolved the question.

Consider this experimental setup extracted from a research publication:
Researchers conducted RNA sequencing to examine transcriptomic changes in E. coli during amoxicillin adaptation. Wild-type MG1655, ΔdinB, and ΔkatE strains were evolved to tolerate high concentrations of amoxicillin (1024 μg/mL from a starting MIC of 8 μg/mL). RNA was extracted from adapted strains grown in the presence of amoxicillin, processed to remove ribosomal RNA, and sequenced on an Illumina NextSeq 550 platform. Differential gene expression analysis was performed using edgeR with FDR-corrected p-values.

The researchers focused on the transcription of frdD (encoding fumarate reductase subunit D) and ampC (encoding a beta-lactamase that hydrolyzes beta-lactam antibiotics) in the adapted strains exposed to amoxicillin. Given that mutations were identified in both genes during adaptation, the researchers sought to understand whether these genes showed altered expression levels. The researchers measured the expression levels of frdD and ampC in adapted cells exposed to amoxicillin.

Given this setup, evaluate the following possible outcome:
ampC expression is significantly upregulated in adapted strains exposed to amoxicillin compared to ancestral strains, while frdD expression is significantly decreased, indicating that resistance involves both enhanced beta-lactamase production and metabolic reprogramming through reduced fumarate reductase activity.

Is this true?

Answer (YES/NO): NO